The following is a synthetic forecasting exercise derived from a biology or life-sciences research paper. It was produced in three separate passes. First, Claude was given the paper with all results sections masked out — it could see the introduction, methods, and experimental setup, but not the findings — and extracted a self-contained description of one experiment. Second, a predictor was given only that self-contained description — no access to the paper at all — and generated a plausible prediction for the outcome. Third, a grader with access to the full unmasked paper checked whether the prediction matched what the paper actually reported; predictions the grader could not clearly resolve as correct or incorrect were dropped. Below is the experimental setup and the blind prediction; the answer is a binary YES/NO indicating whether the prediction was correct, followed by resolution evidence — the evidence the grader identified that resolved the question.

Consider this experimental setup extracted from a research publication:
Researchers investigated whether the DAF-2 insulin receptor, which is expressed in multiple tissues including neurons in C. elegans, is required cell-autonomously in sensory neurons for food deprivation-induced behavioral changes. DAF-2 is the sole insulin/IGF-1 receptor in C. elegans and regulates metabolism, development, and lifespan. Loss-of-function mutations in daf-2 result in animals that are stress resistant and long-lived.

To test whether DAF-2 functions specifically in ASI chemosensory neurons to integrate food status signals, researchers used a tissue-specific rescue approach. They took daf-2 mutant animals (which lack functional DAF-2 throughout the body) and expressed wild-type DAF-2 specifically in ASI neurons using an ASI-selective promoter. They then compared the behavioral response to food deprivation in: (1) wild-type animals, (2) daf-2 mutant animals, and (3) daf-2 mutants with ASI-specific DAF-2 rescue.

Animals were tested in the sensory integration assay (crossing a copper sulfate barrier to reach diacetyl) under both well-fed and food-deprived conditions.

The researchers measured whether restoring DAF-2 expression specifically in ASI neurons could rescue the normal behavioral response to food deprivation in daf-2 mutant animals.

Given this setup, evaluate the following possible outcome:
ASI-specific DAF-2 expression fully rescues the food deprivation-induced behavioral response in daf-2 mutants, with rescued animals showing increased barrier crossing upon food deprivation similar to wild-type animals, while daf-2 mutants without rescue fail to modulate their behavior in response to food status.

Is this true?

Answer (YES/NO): NO